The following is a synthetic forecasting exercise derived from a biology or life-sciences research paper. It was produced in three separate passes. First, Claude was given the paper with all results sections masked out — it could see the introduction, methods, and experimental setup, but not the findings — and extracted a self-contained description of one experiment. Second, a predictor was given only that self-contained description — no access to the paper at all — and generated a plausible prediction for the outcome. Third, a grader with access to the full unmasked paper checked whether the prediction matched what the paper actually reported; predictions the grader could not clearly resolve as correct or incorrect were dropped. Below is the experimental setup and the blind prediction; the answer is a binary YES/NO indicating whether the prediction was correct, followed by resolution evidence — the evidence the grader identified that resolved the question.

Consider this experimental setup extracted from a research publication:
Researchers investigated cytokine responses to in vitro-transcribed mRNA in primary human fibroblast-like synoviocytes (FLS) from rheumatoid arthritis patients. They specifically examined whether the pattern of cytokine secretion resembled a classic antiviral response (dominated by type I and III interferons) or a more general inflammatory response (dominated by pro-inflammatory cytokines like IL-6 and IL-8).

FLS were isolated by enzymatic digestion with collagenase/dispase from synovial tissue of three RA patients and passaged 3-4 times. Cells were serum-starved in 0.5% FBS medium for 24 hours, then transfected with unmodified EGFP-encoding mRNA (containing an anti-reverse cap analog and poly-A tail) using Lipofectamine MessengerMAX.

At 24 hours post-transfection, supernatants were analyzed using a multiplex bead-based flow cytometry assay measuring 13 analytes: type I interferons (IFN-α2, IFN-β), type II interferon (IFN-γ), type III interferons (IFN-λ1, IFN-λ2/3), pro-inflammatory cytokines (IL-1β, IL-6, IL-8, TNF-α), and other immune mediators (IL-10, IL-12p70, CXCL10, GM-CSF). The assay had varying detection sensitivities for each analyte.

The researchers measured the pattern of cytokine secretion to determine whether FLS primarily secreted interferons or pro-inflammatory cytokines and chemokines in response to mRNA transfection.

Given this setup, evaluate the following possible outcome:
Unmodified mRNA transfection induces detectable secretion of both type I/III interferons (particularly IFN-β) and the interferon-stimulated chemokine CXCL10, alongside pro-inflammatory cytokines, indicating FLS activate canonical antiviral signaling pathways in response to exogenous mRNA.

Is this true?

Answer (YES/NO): NO